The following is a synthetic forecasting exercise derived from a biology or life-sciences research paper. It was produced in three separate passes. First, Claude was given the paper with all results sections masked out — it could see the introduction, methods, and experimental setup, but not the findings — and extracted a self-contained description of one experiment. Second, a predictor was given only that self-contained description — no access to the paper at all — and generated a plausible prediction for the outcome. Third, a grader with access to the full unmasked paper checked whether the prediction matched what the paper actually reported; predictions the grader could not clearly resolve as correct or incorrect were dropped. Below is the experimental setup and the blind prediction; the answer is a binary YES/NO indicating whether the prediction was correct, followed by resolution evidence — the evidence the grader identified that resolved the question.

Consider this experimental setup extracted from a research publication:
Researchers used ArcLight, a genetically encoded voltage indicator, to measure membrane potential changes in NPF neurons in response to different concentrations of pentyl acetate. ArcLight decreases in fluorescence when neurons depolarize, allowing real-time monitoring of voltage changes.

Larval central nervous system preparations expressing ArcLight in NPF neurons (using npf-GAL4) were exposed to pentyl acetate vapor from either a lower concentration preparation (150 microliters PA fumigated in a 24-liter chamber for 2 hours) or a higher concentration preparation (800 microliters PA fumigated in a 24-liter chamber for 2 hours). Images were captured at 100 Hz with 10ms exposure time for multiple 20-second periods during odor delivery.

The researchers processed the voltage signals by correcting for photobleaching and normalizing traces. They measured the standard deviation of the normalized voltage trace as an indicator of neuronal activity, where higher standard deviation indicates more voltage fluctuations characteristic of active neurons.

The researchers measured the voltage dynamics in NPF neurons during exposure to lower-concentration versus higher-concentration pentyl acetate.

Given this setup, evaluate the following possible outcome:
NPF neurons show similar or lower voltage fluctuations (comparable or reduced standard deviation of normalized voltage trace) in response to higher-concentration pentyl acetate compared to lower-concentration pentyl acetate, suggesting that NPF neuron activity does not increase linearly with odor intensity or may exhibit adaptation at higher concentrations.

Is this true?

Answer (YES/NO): YES